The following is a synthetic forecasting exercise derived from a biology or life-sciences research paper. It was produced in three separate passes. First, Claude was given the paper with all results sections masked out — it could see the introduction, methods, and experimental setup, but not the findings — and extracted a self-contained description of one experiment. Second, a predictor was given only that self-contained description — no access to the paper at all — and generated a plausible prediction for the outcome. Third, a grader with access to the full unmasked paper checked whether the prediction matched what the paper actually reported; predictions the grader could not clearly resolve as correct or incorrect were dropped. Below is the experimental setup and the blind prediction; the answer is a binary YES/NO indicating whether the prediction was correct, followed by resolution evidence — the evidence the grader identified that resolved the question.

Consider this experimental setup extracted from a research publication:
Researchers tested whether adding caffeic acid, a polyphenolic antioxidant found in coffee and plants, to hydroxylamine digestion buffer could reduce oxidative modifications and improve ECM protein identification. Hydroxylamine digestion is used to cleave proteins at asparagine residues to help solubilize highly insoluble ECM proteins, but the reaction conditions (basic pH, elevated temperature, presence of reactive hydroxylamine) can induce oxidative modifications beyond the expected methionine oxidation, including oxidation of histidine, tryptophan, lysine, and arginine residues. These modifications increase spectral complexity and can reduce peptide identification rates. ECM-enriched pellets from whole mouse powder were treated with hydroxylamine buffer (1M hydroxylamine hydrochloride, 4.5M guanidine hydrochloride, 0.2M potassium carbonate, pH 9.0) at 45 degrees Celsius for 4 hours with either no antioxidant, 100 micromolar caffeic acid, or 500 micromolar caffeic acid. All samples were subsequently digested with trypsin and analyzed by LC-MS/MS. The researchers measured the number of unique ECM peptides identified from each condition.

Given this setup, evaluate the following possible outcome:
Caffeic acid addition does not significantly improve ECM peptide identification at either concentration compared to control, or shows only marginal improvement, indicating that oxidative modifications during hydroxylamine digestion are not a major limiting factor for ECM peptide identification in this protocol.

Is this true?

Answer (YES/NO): NO